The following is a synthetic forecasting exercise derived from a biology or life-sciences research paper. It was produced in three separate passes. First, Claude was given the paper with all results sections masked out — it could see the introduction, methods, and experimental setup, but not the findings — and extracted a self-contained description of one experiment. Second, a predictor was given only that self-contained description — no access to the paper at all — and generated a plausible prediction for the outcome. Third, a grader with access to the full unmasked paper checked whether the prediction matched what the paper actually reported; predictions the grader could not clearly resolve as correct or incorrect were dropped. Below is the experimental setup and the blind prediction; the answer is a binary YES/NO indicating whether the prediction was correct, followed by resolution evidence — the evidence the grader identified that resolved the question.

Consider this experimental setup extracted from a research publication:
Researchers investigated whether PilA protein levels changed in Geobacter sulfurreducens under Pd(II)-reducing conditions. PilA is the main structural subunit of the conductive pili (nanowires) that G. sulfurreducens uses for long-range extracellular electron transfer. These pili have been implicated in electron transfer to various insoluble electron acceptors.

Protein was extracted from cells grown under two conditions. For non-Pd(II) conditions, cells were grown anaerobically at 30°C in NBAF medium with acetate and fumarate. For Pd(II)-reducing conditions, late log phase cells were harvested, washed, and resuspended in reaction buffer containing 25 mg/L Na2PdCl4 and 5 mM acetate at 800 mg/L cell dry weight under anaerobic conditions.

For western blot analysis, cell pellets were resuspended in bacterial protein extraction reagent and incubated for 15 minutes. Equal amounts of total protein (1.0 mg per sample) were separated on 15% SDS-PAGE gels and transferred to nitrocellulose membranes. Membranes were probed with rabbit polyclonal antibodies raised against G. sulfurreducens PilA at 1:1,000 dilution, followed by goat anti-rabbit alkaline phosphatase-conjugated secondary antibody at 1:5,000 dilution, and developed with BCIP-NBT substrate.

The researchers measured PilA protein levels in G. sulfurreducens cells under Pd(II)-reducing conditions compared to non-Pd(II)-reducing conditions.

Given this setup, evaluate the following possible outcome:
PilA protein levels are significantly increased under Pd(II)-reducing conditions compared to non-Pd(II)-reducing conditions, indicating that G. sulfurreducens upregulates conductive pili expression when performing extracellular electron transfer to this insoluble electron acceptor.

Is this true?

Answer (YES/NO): NO